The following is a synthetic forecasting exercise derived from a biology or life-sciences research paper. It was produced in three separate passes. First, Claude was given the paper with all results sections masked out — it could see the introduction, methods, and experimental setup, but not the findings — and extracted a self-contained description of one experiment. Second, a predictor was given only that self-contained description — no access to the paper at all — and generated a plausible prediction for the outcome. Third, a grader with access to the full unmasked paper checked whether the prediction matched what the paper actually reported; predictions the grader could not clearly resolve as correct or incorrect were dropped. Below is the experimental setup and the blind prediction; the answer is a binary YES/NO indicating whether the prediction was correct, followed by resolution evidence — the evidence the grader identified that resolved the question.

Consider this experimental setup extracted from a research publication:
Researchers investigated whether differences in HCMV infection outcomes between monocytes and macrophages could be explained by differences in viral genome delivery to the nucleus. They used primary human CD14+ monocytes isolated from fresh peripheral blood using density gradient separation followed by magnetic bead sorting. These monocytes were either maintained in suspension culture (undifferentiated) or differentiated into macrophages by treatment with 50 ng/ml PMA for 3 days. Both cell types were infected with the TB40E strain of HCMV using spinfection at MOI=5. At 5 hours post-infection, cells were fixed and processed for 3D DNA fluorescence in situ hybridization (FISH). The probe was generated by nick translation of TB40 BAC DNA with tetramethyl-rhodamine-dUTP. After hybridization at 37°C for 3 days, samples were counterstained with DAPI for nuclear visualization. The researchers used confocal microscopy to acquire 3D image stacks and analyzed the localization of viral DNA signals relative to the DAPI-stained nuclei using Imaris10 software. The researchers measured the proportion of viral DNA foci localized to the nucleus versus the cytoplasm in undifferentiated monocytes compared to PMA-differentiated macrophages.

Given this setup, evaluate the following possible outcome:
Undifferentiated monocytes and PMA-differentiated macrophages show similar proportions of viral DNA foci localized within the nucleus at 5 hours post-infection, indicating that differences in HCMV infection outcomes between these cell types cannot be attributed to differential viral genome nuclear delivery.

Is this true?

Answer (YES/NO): NO